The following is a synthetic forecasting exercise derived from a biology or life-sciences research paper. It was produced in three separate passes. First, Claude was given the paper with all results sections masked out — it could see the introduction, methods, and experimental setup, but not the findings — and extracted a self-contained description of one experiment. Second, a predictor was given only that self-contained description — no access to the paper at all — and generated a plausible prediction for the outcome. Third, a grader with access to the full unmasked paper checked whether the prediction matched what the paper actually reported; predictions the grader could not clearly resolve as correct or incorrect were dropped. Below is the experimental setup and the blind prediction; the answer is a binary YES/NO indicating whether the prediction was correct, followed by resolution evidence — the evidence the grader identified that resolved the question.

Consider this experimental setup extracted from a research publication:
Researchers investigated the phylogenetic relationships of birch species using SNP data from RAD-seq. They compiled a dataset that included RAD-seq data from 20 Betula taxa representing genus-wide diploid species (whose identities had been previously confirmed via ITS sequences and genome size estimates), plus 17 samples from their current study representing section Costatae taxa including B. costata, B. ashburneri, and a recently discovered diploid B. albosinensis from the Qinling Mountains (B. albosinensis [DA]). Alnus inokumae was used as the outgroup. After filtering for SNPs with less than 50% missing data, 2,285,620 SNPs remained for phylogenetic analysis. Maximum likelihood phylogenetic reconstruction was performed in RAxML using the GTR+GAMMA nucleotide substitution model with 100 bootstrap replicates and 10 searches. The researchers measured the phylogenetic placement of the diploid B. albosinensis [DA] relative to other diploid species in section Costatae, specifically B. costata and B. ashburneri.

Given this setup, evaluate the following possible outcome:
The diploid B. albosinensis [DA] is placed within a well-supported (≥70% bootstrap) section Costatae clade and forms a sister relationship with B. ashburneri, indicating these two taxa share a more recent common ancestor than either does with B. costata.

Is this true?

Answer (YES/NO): NO